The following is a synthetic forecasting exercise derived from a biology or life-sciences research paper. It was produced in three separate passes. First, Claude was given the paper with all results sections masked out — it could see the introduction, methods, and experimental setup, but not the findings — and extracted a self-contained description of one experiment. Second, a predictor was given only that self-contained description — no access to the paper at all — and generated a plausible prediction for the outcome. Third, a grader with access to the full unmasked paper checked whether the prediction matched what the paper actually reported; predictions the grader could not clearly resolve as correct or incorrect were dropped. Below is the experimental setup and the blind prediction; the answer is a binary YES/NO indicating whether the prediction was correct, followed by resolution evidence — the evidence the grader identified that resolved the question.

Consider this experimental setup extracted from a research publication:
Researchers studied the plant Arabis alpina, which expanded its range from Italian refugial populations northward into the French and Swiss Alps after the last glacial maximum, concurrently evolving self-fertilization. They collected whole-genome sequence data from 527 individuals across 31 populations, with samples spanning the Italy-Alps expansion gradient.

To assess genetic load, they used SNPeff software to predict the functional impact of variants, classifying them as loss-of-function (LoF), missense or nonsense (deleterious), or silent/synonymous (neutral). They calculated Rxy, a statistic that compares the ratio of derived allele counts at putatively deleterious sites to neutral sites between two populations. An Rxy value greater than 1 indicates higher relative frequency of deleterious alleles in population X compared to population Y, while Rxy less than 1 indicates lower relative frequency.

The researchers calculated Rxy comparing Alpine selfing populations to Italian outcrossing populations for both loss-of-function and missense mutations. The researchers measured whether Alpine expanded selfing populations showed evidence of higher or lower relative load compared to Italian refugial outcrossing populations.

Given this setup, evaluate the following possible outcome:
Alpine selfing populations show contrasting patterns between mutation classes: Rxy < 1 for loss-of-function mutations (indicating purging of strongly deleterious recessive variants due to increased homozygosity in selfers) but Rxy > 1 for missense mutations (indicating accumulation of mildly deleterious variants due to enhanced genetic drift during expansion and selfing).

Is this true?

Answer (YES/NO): NO